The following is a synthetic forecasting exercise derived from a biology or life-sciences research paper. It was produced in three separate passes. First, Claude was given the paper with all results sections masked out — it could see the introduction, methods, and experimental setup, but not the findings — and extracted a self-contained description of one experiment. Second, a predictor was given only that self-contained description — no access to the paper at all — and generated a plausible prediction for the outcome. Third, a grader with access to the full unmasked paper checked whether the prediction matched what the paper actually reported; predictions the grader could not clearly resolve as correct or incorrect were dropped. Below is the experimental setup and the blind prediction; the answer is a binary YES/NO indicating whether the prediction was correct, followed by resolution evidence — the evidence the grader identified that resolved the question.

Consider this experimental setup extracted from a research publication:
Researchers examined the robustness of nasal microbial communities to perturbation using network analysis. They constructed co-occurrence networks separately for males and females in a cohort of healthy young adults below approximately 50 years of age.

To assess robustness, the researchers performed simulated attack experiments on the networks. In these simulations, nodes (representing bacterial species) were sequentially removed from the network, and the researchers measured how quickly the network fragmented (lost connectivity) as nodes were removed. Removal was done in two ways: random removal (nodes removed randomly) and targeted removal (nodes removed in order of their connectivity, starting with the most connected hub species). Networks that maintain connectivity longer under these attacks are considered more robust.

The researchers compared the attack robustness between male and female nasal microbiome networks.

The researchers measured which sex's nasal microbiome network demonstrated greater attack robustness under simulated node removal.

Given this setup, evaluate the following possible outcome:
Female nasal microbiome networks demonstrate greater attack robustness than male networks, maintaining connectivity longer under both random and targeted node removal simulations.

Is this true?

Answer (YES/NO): NO